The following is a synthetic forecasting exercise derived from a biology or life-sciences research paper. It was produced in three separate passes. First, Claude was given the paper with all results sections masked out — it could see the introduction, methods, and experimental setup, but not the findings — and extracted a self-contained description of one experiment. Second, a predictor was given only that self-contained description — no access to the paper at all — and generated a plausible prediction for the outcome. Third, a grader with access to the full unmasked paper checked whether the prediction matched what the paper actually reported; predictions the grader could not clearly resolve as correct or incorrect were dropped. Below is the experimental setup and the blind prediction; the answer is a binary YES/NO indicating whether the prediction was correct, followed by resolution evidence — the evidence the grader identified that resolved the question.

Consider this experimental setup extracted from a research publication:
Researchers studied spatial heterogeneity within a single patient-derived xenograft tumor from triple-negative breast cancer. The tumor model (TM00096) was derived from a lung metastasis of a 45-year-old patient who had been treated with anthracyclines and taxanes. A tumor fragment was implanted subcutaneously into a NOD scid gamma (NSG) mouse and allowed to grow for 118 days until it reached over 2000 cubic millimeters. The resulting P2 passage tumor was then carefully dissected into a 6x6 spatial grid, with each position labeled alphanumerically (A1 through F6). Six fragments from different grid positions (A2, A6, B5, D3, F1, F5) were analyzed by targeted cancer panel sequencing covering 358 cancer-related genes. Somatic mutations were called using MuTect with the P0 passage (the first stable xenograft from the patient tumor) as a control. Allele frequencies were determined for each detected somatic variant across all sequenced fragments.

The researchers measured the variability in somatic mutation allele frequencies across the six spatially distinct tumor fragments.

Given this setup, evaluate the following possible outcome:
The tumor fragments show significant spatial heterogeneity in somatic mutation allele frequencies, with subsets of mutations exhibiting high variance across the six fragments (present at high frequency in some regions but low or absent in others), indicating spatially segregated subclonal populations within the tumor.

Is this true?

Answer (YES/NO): YES